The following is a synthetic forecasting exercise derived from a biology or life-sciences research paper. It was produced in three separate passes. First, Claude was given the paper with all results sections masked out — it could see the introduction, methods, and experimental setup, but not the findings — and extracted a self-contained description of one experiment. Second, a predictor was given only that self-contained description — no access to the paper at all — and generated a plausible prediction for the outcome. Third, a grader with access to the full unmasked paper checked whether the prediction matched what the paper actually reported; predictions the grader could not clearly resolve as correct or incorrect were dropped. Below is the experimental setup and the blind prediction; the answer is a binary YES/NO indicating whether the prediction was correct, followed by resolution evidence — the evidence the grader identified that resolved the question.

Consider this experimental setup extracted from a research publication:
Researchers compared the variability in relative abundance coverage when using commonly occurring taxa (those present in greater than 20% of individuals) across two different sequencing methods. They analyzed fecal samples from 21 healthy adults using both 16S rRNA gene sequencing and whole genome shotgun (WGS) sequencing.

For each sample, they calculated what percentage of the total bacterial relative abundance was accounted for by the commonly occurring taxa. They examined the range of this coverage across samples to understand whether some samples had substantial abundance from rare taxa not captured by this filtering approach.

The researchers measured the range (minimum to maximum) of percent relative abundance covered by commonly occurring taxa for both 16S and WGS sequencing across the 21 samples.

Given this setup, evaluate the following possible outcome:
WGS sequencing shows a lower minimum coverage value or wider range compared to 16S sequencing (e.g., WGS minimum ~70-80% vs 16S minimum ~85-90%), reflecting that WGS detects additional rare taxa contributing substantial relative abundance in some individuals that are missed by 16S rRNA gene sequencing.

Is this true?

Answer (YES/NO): NO